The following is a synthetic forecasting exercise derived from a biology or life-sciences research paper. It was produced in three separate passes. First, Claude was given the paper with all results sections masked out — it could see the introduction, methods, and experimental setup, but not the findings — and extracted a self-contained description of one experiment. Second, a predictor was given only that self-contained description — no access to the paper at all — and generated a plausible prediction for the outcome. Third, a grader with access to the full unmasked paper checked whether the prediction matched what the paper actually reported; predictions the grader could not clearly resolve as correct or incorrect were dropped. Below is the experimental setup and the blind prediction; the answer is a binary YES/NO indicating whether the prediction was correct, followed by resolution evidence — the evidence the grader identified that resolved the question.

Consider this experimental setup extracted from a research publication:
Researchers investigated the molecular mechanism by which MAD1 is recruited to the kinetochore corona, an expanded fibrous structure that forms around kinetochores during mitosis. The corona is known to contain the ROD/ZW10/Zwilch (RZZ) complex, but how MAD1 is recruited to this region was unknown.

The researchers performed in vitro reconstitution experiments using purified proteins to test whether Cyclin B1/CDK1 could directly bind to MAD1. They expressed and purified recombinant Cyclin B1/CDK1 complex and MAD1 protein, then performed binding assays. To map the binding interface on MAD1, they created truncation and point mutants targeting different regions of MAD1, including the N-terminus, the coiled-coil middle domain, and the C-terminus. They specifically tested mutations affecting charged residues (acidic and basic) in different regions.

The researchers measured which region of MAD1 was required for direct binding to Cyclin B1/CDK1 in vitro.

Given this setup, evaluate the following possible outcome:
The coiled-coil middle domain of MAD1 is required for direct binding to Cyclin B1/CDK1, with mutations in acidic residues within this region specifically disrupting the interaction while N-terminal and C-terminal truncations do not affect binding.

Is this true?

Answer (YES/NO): NO